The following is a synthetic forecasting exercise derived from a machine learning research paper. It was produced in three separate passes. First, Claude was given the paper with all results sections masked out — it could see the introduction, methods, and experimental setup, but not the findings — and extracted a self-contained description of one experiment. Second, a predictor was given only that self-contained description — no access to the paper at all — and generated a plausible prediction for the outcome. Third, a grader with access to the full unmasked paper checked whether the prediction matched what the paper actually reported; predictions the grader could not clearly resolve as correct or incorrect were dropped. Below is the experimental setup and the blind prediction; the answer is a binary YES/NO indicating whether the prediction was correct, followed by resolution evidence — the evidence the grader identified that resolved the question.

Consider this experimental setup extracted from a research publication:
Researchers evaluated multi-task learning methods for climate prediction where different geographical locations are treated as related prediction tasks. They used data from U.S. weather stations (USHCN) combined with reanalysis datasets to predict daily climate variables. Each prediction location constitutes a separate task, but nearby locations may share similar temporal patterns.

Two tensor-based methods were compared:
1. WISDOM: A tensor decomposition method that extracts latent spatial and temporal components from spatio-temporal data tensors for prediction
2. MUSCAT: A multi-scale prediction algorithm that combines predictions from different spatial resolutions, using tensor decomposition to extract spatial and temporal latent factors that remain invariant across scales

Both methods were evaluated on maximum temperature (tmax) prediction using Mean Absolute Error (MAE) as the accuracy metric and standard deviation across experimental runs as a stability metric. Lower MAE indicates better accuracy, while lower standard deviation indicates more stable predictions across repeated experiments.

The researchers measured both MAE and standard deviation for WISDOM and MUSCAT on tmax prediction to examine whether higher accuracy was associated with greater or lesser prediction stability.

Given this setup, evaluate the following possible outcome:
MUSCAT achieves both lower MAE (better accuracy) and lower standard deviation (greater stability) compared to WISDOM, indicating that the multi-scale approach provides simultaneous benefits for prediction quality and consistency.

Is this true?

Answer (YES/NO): YES